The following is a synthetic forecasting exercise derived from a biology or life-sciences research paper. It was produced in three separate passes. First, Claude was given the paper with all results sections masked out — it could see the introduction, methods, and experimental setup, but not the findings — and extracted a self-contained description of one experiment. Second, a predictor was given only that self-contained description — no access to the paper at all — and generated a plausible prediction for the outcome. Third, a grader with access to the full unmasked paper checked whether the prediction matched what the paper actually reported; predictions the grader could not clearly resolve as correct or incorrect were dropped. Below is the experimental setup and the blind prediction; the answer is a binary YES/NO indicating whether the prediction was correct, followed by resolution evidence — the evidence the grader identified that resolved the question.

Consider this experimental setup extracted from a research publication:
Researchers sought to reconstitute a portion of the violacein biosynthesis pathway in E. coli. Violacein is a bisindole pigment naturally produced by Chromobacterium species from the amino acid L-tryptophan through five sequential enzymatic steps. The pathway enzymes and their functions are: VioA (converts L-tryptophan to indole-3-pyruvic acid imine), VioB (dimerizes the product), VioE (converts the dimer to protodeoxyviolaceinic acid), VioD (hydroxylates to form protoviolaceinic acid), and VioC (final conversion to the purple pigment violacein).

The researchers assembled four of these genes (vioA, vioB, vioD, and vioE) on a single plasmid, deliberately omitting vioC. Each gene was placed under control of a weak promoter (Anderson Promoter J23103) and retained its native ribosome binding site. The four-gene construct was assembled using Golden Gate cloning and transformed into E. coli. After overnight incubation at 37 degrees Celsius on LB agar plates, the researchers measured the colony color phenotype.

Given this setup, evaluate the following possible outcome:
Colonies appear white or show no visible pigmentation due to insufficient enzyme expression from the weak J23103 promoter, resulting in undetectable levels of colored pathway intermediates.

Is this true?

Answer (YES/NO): NO